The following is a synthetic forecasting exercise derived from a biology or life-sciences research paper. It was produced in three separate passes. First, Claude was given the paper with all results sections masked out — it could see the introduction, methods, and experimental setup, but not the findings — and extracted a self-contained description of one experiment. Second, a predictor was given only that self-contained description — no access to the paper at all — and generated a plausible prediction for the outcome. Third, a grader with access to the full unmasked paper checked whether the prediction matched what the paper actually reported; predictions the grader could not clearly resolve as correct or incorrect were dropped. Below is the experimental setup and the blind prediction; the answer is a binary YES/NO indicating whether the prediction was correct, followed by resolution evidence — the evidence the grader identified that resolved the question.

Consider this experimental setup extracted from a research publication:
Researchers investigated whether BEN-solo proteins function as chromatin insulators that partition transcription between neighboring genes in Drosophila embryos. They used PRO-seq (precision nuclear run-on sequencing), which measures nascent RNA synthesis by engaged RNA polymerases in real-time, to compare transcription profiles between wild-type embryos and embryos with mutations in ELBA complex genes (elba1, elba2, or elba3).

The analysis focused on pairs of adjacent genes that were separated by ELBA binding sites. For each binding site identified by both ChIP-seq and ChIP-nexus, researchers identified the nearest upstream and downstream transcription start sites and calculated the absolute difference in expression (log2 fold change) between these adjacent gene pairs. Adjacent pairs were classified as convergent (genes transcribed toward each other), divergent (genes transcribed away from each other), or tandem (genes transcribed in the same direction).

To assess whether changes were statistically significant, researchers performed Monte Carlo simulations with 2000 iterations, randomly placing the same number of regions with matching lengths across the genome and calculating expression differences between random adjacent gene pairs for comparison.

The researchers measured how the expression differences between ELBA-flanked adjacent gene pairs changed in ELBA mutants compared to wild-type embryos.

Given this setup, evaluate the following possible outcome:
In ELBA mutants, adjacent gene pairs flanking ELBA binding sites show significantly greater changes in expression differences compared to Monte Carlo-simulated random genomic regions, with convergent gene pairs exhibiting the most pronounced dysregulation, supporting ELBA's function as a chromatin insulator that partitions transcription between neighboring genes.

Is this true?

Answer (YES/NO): NO